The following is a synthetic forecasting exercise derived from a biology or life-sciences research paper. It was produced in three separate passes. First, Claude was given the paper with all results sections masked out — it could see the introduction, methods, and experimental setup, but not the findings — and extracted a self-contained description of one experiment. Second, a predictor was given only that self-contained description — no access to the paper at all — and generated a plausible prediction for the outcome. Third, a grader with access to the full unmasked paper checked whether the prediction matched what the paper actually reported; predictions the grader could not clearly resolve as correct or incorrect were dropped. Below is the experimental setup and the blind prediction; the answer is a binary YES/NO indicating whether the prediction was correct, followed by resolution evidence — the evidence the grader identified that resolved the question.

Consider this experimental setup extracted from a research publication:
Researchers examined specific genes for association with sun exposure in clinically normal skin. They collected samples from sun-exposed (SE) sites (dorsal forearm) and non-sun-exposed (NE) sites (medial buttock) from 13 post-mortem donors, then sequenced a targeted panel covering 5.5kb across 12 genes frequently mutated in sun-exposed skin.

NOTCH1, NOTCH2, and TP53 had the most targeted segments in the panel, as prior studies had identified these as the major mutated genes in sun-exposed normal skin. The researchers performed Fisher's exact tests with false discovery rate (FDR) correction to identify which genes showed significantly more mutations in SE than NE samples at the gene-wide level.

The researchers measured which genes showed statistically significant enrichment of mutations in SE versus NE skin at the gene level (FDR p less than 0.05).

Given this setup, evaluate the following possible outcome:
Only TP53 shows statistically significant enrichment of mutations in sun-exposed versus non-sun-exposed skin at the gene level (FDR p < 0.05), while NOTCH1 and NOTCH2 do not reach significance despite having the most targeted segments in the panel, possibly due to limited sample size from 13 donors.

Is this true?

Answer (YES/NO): YES